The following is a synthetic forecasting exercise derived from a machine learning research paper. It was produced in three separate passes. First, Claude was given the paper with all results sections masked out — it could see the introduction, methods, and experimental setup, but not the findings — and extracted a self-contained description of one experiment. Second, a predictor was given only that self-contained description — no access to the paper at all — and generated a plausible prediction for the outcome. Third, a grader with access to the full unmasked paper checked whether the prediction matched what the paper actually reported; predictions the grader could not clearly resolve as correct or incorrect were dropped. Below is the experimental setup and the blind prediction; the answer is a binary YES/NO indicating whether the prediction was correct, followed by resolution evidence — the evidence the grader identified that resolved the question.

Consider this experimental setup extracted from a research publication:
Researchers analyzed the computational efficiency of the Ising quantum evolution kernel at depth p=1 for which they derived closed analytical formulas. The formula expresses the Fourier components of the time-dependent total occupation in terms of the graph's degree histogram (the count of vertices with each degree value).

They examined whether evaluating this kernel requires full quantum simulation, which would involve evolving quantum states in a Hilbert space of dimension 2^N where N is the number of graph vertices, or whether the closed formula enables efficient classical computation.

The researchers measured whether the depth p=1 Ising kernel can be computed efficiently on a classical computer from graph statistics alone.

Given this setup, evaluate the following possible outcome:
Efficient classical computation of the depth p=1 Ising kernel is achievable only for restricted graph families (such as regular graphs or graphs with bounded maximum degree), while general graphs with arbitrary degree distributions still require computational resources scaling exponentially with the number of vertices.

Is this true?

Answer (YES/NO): NO